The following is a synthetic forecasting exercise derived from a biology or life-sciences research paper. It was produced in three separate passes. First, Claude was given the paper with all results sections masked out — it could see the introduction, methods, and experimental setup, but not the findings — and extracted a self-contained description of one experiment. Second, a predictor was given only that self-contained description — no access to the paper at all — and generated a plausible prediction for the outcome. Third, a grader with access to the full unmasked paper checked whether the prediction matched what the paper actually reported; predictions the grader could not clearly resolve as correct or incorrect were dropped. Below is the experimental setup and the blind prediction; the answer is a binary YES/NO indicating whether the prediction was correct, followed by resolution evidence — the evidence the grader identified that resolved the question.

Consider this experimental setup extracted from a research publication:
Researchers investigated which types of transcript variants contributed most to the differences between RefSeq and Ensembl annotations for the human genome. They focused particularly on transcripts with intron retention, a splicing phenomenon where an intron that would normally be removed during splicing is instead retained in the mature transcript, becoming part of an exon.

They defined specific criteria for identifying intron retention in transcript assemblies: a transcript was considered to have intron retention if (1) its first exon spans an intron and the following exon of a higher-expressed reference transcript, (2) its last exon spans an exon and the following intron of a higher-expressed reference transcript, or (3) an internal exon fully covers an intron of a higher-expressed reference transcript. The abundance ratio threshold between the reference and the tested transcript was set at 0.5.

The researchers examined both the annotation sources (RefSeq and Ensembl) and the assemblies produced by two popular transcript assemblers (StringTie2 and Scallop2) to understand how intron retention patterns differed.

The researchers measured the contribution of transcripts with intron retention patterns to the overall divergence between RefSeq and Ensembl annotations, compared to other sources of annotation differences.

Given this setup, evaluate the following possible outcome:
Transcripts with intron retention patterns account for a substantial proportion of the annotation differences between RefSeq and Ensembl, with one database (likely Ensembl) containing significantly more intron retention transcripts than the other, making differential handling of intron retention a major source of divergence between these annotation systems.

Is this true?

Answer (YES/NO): YES